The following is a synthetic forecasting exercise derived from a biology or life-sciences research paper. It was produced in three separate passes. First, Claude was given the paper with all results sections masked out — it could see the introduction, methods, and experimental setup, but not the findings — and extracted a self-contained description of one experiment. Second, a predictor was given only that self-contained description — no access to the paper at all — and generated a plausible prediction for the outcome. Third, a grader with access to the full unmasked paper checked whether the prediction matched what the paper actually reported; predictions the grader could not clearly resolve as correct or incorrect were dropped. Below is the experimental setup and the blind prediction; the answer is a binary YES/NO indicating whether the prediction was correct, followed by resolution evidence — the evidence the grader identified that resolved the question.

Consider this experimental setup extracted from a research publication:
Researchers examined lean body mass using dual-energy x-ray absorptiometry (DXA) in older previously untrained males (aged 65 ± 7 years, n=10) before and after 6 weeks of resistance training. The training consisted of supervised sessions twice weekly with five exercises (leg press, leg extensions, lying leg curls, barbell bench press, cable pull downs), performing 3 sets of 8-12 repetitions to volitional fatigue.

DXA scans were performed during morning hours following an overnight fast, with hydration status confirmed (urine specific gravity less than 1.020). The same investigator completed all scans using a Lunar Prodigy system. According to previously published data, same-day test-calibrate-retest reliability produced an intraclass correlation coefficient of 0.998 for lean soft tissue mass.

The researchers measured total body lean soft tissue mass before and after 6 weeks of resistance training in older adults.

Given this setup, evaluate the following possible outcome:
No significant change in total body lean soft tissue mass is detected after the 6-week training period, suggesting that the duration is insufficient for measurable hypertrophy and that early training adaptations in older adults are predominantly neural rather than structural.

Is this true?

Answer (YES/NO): NO